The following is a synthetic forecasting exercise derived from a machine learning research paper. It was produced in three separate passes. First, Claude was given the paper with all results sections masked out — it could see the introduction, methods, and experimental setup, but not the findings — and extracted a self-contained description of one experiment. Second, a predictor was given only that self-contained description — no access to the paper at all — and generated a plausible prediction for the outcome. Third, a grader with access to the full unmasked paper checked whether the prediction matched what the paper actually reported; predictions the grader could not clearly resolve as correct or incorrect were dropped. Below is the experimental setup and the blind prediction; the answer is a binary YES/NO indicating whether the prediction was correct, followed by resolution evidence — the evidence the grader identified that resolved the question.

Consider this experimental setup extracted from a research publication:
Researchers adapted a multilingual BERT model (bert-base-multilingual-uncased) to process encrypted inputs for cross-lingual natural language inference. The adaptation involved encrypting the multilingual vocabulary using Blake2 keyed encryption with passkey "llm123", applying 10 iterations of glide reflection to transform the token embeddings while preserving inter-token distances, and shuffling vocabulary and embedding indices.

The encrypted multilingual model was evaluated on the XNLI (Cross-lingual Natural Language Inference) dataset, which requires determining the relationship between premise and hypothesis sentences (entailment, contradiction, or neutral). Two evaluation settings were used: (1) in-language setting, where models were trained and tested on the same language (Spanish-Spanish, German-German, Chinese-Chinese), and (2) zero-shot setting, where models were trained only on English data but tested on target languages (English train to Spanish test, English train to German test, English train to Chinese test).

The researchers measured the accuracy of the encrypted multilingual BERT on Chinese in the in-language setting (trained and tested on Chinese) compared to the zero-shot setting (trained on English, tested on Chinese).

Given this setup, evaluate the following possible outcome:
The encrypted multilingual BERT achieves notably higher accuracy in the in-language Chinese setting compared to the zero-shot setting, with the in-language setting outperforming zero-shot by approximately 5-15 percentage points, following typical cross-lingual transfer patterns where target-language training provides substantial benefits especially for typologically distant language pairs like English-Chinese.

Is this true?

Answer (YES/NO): YES